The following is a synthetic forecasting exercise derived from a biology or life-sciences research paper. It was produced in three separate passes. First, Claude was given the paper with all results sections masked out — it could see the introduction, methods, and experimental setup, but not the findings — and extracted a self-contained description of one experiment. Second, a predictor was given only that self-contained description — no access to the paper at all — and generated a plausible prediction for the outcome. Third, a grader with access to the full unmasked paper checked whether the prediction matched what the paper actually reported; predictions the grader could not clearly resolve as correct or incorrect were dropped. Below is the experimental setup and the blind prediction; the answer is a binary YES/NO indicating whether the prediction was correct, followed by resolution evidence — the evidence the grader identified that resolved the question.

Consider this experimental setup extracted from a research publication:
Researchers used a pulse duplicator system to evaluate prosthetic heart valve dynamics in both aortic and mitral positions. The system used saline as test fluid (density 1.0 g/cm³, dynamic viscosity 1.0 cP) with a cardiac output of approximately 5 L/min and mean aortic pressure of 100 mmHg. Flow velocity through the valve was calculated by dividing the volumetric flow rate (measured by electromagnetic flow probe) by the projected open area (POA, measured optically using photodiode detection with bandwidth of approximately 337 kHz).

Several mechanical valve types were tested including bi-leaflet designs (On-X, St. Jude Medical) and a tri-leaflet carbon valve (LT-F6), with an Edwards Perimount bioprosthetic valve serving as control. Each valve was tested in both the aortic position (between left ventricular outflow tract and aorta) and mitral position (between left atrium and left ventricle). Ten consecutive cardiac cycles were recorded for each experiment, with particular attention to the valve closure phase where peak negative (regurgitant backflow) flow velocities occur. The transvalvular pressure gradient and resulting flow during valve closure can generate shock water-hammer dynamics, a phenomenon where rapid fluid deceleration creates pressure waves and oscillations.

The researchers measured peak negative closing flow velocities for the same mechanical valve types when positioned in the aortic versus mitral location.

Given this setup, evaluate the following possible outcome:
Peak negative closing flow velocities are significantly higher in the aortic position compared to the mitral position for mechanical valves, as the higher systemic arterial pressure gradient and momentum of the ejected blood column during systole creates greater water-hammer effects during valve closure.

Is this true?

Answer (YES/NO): NO